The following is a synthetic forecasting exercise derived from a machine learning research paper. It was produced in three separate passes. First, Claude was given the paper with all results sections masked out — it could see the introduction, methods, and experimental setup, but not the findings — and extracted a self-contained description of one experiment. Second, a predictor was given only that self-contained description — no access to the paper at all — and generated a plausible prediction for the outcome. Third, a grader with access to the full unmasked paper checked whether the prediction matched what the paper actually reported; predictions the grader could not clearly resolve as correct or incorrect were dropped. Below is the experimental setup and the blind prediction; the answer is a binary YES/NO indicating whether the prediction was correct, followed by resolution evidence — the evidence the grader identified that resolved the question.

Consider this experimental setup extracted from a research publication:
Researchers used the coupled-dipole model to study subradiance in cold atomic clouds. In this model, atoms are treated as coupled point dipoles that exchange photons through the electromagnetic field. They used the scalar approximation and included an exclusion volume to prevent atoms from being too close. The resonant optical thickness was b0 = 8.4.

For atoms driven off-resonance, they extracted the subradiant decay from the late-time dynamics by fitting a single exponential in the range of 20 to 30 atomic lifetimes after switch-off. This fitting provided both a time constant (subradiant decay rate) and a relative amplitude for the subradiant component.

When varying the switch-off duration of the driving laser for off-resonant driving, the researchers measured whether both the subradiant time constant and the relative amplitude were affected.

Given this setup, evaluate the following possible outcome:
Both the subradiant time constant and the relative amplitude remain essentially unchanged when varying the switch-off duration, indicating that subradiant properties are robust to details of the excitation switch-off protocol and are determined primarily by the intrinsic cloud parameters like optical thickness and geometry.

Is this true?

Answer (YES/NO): NO